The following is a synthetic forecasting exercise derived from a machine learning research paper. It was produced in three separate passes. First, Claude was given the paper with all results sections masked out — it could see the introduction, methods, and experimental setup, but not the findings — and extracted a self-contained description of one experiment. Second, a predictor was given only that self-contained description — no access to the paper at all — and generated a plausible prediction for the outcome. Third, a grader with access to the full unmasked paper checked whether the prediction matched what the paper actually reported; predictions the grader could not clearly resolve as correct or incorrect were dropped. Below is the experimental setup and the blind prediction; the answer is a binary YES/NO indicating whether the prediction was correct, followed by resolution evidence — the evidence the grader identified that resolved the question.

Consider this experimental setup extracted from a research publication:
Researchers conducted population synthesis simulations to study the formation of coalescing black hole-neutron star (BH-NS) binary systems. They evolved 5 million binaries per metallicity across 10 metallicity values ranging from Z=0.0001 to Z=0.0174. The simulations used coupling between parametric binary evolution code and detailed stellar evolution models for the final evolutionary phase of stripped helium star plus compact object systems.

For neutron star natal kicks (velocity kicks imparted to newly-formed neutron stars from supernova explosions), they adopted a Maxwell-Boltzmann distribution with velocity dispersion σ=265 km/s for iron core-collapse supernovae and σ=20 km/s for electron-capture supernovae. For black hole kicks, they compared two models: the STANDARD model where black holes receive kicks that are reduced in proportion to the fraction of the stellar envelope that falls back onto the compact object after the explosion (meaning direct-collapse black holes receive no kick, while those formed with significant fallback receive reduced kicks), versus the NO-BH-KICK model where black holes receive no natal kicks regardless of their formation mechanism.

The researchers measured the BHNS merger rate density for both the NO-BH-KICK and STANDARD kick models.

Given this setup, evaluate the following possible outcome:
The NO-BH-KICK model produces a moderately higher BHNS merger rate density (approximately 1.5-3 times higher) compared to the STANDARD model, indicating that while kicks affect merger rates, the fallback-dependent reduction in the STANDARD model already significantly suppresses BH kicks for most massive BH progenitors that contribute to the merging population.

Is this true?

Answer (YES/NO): NO